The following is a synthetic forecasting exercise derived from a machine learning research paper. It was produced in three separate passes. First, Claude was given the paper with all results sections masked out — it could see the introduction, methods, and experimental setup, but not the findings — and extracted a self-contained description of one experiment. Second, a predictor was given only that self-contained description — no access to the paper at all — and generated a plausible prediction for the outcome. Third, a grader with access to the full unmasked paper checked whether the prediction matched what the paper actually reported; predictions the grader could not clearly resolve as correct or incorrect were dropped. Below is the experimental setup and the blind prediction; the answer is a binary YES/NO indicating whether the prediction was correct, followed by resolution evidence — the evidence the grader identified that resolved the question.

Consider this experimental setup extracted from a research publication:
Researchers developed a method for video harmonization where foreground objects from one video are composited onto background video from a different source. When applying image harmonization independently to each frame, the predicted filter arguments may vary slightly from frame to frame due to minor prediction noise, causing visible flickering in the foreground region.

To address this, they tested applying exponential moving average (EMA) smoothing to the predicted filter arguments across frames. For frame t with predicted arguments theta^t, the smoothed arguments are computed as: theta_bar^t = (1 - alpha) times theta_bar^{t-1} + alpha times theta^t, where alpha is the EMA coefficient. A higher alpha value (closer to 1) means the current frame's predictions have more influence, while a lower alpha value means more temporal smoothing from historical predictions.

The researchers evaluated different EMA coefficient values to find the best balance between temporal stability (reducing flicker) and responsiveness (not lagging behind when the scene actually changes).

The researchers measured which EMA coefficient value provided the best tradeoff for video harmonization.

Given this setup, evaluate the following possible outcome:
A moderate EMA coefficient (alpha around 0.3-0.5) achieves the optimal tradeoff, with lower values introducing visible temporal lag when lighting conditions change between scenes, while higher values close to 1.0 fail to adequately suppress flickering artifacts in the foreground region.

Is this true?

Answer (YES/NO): NO